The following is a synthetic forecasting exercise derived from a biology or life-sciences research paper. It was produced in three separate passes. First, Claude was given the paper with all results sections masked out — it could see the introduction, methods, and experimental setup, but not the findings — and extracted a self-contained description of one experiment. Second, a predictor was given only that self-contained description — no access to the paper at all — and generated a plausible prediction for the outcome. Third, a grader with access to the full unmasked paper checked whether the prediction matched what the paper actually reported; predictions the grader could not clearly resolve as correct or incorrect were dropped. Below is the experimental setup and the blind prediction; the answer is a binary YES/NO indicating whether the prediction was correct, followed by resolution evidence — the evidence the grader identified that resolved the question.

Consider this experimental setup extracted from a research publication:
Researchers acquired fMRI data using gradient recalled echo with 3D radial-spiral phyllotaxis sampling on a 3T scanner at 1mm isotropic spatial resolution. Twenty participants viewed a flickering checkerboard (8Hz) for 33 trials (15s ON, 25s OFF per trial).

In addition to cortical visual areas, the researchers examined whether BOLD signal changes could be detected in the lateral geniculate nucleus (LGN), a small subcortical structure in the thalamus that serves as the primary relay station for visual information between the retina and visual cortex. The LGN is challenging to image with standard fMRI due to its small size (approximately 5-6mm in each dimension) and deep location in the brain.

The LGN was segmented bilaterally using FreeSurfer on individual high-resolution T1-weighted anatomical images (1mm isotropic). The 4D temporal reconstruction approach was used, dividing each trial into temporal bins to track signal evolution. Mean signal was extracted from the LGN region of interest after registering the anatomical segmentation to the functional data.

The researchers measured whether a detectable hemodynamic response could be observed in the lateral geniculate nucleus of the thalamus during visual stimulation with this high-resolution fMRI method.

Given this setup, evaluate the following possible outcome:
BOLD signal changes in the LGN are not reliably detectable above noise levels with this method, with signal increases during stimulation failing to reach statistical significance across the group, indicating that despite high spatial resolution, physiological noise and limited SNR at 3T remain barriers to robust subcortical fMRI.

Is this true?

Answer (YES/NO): NO